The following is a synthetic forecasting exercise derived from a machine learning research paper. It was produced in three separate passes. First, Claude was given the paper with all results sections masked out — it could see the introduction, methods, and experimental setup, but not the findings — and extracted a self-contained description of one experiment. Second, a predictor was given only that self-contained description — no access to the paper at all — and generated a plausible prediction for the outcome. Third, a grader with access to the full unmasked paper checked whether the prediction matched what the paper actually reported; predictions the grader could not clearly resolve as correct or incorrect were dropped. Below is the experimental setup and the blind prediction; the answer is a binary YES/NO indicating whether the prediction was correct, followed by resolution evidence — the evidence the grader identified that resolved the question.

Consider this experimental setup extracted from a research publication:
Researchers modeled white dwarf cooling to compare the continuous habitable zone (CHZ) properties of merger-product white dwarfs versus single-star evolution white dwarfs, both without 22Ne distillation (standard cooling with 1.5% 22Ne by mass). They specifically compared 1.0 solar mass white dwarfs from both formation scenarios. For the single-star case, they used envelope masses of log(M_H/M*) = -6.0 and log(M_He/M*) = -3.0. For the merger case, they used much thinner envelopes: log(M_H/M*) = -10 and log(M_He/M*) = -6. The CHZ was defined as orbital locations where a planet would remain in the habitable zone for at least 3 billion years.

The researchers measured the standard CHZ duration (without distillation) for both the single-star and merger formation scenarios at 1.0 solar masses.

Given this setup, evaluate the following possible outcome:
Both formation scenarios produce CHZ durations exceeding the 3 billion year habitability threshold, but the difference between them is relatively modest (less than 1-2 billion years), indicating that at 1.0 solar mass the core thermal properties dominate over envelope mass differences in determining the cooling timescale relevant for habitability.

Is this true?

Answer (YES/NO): NO